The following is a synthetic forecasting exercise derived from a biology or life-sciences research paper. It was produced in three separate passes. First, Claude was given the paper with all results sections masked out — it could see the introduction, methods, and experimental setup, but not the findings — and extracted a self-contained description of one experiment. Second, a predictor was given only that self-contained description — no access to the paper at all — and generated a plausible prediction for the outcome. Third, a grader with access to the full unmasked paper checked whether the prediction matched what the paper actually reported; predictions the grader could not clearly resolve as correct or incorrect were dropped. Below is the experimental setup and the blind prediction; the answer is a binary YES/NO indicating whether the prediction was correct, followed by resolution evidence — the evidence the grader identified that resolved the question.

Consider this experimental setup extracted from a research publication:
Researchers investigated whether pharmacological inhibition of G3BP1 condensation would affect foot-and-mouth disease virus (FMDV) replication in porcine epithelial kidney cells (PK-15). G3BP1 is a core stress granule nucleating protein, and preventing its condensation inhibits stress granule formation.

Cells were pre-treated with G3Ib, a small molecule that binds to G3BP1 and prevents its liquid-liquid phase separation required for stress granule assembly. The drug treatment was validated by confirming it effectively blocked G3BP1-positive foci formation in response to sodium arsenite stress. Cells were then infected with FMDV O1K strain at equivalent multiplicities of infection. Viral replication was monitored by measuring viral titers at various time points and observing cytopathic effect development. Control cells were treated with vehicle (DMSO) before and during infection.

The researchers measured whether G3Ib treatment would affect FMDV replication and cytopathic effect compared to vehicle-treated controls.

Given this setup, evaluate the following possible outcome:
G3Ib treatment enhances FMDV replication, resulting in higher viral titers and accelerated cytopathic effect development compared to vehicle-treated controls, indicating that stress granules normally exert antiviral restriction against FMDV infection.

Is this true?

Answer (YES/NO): NO